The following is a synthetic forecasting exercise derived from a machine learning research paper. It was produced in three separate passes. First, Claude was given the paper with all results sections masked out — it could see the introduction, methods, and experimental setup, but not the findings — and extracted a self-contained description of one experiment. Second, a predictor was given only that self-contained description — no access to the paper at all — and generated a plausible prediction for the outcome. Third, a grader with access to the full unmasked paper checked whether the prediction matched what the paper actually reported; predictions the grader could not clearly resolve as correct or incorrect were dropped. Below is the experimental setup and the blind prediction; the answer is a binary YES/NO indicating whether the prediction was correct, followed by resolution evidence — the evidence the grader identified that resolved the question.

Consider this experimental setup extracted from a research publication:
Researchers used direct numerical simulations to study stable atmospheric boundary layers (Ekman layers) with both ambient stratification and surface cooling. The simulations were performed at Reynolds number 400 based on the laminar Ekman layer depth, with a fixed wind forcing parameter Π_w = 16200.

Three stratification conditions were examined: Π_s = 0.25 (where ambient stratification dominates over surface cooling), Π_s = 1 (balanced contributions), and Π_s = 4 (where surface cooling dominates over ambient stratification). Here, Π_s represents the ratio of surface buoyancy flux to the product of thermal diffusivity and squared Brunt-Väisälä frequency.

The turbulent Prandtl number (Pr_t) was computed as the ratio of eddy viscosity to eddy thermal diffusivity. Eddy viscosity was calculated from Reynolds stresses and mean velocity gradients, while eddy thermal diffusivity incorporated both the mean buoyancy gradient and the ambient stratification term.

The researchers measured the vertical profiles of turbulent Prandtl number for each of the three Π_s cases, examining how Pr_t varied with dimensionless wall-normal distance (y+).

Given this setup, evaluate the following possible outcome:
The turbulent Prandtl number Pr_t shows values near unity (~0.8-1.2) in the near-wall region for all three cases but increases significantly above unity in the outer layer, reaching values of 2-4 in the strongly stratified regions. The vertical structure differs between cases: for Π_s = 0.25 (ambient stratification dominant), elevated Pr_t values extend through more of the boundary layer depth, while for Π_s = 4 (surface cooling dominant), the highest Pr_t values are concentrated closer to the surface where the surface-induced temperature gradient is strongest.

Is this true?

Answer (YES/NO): NO